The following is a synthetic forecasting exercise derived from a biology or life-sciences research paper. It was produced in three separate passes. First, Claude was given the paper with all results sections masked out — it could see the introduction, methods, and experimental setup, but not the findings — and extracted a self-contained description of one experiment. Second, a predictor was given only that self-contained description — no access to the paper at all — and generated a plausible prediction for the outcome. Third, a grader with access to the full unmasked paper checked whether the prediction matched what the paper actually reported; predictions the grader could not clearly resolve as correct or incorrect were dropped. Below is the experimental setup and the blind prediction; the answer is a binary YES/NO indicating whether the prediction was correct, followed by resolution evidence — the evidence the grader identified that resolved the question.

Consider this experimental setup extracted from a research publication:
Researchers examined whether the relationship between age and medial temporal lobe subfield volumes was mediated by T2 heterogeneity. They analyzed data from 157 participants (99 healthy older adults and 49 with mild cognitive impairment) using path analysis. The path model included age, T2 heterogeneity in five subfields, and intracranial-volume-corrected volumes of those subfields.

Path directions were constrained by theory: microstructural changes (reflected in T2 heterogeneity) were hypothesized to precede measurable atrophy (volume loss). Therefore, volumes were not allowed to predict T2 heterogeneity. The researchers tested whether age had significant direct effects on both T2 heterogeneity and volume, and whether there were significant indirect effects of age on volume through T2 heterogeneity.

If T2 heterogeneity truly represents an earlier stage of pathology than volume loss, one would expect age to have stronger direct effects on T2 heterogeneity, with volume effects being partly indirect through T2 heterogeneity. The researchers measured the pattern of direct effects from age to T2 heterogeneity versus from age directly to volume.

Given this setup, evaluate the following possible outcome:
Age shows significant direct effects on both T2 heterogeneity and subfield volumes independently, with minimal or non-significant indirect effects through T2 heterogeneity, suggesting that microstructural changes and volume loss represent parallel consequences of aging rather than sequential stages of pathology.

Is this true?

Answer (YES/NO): NO